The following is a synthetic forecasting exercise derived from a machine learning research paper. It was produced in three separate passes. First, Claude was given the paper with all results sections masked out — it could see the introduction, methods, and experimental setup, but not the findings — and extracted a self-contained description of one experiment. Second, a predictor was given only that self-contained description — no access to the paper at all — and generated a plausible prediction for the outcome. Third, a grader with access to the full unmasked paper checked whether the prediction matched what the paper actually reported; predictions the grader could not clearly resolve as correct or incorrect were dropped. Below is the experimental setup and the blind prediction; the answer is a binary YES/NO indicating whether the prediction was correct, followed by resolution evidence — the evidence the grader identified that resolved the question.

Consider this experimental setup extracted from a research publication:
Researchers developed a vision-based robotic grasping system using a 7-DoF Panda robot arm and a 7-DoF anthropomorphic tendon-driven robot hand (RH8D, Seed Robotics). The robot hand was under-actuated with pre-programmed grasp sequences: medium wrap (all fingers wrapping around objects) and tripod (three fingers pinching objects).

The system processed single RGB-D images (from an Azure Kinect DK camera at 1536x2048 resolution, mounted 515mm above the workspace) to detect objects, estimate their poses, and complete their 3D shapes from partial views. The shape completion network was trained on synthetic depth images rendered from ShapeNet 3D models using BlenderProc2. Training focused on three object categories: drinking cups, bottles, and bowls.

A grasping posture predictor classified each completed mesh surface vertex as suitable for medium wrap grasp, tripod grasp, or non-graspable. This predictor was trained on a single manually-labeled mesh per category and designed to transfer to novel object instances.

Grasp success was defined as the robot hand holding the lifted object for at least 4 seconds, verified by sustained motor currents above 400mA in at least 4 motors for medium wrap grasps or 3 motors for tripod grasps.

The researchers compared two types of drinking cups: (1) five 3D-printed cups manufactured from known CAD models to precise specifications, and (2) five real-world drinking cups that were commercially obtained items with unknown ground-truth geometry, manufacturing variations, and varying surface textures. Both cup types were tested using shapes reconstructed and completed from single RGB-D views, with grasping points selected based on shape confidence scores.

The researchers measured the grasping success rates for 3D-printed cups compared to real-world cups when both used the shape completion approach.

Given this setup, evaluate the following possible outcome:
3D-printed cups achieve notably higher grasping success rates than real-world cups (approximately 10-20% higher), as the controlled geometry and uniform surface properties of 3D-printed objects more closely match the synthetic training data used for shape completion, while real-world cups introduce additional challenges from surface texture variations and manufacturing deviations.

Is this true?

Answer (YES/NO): NO